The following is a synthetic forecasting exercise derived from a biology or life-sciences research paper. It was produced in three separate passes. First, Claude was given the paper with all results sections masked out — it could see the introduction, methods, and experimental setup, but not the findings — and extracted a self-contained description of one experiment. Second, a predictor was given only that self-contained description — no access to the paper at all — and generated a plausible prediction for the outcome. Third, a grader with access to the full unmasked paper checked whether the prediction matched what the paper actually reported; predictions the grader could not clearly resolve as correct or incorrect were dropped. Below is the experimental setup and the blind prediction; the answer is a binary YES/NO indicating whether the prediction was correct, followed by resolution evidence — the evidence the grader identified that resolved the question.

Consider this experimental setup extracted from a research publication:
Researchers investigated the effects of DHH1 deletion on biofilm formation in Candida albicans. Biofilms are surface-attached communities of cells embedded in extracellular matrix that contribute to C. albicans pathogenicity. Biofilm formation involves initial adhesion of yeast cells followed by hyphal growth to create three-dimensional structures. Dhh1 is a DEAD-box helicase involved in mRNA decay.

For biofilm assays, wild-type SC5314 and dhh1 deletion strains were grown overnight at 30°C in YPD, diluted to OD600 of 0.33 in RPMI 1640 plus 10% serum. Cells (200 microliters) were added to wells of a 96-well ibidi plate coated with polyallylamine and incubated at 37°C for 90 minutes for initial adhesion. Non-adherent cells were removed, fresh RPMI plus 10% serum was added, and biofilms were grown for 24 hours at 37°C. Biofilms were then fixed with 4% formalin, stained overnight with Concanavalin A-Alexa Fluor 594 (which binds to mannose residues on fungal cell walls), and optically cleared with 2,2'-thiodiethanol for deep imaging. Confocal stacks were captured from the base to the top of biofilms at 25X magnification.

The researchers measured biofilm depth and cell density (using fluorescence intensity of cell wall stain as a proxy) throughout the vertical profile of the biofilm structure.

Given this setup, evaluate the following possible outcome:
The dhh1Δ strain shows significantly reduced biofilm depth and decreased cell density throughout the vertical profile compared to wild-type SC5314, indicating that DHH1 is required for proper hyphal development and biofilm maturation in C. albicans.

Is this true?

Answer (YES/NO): NO